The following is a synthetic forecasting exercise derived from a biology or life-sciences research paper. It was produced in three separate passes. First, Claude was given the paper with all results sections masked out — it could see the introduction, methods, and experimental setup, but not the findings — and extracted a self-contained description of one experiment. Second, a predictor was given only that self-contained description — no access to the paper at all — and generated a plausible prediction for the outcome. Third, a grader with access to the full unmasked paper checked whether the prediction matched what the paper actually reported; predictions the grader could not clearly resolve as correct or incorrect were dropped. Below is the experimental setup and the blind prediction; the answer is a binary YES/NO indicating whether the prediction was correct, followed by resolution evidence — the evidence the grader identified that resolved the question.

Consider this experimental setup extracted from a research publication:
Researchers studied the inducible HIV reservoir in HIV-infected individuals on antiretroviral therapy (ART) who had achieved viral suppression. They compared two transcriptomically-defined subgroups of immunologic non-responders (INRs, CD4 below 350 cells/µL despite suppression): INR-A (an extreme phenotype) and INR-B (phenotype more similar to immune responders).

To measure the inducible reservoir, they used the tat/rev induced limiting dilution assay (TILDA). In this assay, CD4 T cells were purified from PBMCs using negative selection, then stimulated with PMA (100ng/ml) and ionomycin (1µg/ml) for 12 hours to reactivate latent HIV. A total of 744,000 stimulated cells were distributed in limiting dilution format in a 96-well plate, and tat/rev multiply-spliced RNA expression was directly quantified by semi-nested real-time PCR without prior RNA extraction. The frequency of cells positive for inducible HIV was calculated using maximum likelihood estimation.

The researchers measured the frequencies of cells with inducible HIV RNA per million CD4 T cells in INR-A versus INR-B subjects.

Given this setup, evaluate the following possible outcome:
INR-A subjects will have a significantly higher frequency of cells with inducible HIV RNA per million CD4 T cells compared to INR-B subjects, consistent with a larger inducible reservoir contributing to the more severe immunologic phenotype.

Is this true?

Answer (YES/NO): YES